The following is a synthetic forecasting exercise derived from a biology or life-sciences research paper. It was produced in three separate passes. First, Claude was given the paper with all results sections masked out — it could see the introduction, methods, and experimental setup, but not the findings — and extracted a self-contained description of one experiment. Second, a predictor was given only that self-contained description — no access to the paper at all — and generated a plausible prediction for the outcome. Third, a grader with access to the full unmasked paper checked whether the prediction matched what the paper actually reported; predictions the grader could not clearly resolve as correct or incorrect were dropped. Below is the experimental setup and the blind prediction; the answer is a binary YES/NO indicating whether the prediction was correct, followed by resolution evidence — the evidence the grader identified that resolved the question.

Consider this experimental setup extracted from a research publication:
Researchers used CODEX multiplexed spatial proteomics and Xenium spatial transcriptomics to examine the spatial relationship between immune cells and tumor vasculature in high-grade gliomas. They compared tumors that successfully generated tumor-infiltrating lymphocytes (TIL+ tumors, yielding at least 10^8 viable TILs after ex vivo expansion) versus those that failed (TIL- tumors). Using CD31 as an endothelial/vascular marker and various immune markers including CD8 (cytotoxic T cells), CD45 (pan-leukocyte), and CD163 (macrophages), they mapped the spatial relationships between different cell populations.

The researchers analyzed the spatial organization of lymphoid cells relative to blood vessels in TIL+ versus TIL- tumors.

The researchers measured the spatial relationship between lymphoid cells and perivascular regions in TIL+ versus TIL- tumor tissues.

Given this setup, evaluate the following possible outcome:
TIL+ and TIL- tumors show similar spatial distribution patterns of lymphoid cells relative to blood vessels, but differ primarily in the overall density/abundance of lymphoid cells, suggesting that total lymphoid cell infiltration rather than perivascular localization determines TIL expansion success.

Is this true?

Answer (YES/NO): NO